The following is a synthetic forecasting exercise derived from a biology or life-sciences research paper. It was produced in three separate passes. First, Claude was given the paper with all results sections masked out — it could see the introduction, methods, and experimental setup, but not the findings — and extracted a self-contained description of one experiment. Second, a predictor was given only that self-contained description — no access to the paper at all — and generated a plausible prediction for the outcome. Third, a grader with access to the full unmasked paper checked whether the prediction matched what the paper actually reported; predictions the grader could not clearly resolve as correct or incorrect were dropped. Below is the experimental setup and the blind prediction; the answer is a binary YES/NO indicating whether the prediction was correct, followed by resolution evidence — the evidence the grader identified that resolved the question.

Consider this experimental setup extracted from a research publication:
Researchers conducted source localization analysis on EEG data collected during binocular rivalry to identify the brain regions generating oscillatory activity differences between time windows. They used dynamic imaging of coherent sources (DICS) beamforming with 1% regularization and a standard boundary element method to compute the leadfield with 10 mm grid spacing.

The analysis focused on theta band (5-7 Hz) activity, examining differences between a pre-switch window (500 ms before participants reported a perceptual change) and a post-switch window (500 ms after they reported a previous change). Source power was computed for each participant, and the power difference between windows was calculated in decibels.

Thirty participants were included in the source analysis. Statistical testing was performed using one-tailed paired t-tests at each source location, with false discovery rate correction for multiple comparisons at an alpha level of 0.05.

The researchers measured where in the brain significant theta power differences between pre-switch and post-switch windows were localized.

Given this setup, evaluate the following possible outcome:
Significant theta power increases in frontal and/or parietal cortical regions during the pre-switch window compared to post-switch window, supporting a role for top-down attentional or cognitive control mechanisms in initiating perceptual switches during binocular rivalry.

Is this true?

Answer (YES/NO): YES